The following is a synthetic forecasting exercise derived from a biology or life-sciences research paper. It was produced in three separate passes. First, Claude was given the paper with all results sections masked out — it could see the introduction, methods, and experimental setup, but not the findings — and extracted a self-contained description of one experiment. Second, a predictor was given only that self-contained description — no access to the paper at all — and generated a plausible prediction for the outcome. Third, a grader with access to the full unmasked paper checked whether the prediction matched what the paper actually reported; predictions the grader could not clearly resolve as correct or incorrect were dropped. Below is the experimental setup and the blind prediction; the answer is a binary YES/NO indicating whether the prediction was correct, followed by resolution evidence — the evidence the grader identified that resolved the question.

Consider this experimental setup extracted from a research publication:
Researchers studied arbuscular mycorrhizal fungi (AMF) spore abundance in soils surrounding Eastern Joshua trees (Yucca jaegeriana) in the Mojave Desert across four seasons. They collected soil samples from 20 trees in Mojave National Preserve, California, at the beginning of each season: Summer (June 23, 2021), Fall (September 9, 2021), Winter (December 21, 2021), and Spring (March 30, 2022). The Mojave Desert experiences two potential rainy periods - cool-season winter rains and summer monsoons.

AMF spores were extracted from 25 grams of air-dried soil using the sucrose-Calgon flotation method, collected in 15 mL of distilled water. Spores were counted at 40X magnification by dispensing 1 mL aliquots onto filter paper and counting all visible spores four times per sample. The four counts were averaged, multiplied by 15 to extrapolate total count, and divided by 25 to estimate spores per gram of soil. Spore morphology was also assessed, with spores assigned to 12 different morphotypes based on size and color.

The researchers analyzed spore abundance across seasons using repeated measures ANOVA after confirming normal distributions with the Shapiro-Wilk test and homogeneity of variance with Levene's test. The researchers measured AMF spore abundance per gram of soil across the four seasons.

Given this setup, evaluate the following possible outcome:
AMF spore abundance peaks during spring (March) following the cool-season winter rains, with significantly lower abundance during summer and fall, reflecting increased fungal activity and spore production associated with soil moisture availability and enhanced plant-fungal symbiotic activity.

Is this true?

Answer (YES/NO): NO